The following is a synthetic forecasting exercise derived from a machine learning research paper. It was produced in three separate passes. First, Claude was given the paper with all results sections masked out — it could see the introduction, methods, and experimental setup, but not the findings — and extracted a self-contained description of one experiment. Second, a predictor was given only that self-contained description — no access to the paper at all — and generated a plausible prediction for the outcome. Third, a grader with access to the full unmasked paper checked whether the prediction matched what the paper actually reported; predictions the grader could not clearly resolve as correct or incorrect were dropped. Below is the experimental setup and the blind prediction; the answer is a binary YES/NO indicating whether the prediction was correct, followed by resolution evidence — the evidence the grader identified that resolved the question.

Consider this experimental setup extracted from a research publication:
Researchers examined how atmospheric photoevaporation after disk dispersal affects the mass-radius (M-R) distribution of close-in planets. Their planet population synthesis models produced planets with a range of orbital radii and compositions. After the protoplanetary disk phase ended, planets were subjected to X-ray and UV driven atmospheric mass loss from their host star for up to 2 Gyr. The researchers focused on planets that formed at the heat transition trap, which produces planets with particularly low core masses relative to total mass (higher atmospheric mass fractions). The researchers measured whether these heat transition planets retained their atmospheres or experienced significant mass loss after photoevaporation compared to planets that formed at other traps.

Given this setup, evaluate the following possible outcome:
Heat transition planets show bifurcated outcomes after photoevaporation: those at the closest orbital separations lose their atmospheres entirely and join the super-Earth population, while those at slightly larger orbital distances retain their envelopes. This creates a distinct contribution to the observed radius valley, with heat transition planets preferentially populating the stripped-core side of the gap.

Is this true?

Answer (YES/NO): NO